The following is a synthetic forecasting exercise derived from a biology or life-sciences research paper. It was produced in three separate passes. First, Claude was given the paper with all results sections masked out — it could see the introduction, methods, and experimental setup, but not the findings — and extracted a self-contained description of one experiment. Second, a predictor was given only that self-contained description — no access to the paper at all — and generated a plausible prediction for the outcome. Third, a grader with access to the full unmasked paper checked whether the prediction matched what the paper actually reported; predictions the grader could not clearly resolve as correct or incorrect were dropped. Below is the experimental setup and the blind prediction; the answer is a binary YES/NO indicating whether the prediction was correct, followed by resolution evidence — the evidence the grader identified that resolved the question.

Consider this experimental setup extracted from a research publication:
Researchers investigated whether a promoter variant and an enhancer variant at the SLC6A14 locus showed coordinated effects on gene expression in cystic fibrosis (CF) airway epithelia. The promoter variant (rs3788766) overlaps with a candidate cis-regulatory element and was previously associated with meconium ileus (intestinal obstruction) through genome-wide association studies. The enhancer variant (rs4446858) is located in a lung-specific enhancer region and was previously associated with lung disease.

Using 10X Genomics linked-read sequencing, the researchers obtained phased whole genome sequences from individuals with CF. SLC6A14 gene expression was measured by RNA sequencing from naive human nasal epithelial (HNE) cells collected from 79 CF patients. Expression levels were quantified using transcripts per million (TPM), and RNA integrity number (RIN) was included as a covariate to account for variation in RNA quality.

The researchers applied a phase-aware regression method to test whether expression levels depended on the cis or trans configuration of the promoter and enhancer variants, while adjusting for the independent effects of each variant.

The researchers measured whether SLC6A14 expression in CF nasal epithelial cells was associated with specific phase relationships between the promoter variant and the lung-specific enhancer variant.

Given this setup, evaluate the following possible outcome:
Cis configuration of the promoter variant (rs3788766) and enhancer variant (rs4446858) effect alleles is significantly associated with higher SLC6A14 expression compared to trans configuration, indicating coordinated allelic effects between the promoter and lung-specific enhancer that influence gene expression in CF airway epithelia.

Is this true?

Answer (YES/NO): NO